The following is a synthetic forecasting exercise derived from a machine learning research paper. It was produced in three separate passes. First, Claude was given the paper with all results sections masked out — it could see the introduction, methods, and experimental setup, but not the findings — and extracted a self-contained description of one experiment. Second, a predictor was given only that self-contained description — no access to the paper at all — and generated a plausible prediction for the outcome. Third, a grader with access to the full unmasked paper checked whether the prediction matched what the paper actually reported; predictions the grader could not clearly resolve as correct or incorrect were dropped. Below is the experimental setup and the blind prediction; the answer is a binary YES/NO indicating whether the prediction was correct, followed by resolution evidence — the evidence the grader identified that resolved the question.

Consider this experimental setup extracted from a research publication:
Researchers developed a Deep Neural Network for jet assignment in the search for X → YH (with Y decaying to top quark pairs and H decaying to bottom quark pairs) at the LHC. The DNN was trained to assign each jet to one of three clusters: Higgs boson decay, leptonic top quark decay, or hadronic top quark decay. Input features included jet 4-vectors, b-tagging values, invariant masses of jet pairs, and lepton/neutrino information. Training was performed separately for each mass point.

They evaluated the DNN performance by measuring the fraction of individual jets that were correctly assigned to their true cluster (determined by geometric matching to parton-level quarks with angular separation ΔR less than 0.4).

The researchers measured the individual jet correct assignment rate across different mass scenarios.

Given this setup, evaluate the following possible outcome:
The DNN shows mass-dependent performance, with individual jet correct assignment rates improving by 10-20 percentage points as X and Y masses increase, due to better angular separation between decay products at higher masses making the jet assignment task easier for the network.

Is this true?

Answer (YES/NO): NO